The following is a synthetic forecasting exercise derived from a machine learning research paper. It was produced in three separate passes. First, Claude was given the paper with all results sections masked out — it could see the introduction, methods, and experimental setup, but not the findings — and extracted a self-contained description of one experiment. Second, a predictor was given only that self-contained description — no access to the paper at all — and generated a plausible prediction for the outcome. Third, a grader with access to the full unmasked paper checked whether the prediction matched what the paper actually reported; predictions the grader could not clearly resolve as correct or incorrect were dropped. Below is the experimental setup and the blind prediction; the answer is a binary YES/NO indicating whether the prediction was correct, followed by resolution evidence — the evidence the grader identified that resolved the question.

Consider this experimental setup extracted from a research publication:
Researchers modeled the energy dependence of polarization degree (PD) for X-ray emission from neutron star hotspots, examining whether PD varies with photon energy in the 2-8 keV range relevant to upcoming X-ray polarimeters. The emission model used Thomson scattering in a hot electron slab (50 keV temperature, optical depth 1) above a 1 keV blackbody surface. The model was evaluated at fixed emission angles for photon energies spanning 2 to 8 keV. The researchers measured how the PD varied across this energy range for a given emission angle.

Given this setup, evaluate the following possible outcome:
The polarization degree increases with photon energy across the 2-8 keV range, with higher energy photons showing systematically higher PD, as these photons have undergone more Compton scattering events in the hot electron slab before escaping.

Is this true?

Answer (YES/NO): NO